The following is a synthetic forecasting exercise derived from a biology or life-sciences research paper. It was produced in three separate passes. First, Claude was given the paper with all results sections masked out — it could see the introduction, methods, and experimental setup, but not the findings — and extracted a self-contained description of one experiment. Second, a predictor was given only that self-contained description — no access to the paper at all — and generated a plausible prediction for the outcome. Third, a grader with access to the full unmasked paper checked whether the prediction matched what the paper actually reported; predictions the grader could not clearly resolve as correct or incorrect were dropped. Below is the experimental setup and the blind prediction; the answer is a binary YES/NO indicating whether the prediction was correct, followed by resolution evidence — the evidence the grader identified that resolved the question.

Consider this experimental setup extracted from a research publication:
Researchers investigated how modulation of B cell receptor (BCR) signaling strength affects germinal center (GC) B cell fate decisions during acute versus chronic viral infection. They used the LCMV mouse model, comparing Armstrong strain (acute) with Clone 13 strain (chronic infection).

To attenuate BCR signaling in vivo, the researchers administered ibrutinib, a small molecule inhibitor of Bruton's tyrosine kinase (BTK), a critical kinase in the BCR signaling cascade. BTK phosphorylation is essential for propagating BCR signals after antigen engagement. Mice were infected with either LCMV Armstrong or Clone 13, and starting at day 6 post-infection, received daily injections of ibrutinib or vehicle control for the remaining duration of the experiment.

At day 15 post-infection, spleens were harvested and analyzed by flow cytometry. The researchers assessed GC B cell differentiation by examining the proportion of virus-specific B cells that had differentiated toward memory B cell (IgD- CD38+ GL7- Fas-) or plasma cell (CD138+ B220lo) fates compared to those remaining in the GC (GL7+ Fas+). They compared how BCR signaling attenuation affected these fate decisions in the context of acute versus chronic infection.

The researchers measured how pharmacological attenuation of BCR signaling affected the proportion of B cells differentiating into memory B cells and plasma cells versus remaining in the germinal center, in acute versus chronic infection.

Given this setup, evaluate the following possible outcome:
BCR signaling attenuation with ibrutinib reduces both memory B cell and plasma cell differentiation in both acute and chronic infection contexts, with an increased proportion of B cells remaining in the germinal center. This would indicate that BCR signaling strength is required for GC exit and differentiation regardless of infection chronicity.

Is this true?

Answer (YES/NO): NO